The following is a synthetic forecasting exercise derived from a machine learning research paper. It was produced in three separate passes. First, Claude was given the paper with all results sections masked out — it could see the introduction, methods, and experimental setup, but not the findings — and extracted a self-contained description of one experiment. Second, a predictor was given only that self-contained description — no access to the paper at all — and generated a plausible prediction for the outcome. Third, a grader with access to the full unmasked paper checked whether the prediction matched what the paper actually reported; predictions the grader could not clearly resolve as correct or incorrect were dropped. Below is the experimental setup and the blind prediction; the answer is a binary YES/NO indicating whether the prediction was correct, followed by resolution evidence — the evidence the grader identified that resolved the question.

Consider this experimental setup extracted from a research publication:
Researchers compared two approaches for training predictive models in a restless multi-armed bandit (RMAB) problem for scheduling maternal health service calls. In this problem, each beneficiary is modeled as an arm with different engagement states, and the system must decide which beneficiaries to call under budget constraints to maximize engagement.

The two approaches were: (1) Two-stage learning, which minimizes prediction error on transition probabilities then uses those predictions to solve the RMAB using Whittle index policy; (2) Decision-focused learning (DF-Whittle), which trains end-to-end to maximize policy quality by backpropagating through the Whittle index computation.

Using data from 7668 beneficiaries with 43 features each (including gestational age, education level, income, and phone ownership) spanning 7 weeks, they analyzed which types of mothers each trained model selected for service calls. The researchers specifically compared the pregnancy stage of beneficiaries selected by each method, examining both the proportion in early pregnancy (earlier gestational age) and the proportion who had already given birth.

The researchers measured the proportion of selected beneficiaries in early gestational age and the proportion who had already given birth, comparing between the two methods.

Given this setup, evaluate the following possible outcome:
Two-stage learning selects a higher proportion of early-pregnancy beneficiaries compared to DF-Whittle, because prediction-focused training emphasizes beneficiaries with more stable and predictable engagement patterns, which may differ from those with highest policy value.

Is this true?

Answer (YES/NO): NO